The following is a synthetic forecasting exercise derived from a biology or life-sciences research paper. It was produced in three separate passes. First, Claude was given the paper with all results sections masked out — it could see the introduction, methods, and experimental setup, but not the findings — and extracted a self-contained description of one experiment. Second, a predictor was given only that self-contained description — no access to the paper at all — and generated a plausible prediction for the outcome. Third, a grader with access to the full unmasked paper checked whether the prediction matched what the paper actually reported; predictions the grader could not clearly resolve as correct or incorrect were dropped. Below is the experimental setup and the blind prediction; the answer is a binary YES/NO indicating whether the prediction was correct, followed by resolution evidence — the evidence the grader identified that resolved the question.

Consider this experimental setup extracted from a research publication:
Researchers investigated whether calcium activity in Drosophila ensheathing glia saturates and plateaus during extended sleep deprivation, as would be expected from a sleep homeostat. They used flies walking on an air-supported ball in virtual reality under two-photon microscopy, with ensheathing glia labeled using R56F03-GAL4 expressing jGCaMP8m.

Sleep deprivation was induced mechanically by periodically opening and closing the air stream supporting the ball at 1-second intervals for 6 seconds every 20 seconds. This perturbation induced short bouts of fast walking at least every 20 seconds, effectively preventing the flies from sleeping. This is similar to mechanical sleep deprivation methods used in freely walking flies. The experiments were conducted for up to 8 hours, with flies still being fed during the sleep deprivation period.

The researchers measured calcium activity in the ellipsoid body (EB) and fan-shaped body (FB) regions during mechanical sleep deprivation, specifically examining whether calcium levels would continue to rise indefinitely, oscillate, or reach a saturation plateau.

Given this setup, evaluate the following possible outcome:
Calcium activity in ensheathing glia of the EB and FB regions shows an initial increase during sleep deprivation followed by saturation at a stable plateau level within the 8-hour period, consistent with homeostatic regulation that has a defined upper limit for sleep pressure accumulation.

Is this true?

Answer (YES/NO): YES